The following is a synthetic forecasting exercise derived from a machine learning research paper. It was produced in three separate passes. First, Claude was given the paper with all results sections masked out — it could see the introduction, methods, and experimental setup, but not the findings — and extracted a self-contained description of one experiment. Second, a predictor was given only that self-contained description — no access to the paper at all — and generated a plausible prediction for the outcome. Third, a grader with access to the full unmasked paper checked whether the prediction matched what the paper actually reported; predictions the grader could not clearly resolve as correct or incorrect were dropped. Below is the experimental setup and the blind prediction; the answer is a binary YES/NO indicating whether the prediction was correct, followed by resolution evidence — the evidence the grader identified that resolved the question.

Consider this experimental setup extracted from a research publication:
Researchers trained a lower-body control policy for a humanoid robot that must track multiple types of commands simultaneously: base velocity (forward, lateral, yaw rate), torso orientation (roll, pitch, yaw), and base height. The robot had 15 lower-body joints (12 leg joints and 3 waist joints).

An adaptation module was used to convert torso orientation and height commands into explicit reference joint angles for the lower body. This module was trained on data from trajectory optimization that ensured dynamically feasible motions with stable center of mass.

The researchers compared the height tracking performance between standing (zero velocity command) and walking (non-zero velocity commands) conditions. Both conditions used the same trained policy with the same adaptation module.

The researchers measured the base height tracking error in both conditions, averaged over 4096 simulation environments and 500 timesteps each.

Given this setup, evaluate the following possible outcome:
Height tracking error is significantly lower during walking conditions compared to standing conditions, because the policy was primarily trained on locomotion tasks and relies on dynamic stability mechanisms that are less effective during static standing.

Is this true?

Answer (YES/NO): NO